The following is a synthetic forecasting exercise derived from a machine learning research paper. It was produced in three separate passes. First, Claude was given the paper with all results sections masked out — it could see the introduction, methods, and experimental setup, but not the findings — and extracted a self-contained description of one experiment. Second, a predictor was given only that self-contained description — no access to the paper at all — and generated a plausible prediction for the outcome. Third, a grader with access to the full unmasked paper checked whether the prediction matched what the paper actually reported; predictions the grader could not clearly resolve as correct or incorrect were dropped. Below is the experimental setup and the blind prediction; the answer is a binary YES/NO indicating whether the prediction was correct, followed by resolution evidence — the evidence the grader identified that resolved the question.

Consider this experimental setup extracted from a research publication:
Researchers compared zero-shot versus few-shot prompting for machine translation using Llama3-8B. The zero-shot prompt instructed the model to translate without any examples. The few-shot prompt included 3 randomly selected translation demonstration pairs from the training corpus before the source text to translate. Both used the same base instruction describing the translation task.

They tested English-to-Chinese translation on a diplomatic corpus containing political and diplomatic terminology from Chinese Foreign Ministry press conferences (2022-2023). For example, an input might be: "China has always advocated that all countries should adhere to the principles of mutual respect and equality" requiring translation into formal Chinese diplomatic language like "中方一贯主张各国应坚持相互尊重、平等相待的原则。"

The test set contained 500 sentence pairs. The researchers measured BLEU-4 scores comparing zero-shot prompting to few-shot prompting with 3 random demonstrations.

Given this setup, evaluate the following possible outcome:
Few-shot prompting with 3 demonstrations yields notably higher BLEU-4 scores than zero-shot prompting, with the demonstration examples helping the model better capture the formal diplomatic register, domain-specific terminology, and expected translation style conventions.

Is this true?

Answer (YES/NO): YES